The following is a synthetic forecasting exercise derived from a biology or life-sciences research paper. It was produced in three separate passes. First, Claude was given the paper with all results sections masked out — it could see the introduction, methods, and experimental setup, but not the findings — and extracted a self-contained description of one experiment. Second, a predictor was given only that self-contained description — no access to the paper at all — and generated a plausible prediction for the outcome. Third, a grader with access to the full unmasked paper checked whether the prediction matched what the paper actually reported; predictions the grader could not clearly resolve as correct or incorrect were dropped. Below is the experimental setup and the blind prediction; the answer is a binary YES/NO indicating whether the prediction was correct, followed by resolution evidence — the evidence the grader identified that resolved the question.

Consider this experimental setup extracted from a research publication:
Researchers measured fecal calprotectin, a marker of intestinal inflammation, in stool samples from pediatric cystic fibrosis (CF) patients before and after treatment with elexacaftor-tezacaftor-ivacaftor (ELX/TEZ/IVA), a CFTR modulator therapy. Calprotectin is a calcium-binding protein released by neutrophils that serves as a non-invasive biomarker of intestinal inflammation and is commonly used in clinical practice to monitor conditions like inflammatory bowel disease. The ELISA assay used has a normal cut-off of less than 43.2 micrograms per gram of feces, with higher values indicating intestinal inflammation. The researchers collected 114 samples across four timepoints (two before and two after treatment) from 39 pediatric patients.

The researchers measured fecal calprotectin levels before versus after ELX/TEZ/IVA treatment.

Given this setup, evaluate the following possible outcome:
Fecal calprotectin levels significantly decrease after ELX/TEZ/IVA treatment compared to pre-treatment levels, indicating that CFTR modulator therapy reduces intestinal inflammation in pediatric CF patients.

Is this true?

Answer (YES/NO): YES